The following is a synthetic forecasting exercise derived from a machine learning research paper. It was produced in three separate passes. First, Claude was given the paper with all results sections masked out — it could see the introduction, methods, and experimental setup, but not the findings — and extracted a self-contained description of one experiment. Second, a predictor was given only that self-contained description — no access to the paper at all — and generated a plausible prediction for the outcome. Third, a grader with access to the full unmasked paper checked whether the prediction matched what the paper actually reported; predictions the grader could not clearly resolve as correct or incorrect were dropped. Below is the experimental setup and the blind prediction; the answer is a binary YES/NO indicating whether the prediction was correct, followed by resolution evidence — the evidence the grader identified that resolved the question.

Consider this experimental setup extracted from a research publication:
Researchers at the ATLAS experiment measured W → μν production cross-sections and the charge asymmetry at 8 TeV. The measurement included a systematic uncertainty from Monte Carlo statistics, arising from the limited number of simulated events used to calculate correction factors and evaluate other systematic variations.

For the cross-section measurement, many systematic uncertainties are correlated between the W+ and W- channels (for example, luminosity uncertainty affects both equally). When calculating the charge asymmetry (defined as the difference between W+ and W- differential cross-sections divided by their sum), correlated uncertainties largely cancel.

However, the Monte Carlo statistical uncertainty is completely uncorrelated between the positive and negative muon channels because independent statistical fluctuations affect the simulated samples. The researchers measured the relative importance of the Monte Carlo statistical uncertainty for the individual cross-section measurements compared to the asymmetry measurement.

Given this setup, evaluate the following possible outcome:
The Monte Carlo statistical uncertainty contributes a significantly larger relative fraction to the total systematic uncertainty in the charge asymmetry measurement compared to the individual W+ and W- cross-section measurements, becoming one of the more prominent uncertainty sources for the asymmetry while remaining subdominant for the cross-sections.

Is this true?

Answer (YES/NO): YES